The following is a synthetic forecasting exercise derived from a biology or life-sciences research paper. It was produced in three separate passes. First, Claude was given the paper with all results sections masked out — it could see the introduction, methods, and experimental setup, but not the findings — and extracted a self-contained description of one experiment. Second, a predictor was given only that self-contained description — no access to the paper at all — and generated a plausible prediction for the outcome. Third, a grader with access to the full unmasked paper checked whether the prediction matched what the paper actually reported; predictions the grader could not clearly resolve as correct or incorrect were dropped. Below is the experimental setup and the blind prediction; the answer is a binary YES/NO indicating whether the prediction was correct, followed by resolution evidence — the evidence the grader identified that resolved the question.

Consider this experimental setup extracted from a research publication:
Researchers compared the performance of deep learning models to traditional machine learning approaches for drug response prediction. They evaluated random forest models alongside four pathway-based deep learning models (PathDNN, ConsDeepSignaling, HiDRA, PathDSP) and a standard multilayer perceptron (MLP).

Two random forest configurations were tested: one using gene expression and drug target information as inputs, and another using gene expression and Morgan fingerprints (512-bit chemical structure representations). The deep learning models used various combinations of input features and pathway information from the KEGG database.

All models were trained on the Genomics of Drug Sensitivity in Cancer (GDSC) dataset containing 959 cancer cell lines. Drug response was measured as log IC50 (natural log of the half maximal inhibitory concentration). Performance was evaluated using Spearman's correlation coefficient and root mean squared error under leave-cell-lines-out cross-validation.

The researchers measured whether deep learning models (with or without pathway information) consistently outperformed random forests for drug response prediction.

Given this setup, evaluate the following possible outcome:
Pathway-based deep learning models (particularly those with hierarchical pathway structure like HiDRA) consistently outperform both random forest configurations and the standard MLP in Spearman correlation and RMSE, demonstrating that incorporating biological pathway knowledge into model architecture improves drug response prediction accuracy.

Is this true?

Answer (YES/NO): NO